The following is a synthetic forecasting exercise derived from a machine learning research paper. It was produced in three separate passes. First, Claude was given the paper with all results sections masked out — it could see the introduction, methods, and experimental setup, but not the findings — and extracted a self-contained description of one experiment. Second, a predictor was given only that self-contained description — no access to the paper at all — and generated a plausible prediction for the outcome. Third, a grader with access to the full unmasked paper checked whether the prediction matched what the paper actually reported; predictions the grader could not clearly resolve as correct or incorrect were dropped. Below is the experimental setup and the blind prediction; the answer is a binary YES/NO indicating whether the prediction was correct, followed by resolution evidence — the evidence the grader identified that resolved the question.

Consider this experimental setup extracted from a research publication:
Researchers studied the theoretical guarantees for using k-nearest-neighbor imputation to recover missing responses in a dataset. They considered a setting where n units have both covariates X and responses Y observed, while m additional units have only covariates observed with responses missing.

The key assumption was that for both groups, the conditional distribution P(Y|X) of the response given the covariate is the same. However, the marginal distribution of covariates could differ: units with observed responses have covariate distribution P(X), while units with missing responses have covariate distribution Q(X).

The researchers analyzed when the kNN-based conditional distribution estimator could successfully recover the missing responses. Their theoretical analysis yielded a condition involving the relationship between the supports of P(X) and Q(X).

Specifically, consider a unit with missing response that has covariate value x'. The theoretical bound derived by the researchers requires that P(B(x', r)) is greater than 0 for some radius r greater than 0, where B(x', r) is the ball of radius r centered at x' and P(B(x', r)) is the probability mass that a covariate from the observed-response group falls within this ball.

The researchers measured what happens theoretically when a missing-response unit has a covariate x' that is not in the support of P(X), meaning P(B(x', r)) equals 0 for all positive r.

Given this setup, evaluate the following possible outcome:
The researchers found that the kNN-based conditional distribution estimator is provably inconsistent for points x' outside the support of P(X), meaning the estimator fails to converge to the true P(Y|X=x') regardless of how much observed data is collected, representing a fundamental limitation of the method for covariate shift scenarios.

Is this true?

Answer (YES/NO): NO